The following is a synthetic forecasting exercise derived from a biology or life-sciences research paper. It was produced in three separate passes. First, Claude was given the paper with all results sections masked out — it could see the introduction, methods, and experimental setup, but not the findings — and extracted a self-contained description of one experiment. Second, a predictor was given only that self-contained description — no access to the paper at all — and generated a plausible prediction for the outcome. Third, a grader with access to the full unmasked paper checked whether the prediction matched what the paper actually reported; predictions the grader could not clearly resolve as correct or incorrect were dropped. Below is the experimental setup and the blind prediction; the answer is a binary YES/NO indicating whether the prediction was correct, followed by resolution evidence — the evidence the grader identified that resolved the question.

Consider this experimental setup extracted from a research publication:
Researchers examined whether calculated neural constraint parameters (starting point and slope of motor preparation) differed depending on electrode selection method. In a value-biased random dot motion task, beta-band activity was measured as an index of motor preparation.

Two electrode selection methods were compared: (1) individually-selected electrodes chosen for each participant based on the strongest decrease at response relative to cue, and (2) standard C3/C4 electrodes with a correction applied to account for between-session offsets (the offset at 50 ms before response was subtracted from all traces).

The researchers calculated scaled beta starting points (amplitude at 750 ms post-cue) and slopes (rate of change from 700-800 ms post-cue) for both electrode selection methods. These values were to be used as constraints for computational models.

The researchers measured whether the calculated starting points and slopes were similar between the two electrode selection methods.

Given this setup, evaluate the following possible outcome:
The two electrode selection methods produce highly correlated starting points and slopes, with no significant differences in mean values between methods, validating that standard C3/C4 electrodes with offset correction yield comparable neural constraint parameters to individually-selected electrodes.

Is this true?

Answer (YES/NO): NO